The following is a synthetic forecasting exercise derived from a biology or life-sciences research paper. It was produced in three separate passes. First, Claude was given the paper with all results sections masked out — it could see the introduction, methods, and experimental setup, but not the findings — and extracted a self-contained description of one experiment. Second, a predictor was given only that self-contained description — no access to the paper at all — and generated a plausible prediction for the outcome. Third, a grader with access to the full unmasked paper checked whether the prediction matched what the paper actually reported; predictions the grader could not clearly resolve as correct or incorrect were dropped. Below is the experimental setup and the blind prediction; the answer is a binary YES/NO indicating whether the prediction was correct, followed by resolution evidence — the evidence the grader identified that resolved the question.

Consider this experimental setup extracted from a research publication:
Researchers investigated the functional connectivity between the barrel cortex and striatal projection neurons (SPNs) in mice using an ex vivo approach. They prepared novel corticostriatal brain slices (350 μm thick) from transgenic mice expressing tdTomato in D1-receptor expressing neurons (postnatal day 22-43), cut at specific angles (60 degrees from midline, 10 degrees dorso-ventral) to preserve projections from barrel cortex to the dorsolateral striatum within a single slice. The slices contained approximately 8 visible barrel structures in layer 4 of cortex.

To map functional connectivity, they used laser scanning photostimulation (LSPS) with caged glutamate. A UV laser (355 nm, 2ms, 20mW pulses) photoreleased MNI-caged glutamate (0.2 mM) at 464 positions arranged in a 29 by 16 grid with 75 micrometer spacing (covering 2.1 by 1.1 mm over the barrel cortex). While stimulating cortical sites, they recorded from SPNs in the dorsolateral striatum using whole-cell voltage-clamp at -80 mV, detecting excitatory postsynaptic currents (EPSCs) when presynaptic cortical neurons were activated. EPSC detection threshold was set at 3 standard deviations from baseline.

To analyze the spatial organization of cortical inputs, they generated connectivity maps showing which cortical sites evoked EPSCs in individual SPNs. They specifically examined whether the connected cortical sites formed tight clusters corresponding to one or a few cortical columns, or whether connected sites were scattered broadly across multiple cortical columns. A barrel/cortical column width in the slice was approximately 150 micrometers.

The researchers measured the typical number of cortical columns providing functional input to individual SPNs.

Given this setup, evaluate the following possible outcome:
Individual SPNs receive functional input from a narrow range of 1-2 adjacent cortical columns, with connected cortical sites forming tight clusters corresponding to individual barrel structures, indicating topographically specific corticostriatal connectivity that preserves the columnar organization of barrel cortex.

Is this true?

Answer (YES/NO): NO